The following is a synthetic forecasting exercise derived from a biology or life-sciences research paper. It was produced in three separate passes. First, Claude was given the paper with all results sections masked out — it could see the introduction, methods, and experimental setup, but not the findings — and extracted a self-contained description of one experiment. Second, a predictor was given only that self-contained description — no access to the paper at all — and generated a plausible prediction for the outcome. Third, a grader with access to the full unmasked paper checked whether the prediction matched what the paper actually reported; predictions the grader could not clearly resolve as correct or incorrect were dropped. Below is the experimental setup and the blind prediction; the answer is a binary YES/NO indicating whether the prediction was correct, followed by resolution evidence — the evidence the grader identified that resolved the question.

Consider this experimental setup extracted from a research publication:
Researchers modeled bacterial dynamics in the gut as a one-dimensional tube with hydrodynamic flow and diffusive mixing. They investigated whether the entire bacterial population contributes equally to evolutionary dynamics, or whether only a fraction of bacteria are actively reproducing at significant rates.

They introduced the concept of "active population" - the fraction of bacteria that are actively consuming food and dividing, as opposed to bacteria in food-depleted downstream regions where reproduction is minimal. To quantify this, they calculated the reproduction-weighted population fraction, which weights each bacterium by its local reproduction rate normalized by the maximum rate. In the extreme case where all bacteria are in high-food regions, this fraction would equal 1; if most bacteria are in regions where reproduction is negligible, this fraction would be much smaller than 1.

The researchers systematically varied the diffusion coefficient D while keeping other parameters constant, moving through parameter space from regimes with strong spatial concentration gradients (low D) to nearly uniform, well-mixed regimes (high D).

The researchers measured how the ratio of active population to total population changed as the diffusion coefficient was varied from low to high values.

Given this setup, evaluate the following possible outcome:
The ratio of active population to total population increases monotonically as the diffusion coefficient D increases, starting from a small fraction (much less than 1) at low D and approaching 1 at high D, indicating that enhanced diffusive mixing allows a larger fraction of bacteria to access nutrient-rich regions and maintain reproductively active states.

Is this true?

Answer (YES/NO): YES